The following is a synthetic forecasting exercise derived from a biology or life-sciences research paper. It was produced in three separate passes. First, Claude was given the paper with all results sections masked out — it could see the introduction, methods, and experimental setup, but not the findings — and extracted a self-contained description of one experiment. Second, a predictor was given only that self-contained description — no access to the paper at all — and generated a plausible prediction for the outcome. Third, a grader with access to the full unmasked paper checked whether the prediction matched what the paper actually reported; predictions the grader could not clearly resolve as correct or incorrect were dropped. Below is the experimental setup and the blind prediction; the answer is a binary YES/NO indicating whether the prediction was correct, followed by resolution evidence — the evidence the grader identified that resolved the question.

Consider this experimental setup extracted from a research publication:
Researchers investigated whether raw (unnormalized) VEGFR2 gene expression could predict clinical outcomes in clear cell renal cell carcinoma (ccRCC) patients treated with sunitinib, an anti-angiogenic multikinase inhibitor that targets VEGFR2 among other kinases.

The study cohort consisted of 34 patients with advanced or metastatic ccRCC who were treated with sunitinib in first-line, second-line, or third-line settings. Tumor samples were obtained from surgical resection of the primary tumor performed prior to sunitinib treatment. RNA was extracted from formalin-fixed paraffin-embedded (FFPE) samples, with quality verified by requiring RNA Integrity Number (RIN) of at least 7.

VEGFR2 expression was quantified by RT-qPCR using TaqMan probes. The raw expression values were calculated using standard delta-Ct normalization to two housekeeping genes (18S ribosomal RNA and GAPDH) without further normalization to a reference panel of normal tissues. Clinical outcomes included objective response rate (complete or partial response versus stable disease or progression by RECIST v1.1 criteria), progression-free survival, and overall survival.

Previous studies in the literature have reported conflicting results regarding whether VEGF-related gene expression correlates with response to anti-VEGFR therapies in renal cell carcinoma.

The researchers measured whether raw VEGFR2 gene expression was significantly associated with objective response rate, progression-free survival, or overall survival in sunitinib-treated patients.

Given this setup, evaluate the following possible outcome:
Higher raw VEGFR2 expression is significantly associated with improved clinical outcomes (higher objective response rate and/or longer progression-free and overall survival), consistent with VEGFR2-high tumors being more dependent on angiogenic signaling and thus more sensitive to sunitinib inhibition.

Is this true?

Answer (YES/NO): NO